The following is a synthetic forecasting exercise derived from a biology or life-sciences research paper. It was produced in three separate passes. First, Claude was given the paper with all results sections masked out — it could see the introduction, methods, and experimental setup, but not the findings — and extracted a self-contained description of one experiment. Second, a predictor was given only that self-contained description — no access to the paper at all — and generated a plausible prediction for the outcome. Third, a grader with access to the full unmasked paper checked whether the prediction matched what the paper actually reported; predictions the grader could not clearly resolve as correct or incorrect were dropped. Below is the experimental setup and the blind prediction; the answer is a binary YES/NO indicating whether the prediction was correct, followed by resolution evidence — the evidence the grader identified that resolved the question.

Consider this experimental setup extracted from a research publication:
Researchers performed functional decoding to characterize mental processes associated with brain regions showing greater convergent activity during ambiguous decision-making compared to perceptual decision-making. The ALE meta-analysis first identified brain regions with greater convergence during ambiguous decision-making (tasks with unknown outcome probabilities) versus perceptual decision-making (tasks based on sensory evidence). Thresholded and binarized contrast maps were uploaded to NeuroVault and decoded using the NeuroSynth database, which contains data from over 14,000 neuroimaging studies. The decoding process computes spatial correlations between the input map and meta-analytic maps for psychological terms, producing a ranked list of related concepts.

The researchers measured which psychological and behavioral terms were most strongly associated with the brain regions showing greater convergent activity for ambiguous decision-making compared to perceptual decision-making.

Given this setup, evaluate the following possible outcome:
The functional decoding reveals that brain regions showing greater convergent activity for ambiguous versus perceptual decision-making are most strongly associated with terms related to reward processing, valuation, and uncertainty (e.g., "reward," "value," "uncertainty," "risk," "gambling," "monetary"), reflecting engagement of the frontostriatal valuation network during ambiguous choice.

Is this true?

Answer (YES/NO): NO